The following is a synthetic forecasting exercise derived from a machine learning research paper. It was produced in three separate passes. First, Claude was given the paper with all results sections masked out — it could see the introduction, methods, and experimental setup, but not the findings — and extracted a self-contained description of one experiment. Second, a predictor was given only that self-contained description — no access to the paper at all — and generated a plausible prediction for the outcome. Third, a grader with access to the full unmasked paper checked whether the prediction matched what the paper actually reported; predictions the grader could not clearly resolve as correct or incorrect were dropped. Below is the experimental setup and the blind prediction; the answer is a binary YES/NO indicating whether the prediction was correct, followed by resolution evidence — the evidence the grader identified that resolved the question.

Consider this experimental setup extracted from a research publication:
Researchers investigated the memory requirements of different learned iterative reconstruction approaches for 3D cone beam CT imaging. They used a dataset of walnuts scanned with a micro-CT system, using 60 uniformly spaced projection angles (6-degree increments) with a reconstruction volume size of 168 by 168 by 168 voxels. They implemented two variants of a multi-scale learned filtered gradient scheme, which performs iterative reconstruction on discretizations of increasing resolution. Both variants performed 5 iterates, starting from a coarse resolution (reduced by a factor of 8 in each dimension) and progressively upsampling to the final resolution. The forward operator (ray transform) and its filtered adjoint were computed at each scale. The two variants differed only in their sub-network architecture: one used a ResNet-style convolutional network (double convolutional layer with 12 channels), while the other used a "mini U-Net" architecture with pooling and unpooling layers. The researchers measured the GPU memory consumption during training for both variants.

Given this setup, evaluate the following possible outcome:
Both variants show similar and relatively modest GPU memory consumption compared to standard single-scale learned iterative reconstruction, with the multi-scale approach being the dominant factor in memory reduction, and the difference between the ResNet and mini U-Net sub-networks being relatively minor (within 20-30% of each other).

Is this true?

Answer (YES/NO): NO